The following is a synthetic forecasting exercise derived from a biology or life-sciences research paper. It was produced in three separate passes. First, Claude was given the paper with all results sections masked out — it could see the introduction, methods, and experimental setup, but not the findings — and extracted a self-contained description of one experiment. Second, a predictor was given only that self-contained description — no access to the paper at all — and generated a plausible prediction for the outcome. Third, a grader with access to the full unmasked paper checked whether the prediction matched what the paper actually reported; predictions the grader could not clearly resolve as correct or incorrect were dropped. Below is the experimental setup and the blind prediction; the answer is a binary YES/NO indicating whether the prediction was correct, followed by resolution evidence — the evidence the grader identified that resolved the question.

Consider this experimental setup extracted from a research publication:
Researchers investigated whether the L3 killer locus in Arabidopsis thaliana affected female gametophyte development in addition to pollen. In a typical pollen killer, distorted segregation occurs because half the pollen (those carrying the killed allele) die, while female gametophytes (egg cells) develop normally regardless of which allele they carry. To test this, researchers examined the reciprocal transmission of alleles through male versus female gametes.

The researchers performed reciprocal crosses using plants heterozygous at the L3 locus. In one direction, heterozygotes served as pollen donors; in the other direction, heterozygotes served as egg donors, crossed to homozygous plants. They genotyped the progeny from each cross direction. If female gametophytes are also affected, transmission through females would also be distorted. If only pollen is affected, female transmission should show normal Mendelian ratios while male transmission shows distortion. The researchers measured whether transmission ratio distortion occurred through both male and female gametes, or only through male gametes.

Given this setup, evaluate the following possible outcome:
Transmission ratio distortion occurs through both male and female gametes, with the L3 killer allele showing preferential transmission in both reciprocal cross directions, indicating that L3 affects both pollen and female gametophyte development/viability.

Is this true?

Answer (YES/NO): NO